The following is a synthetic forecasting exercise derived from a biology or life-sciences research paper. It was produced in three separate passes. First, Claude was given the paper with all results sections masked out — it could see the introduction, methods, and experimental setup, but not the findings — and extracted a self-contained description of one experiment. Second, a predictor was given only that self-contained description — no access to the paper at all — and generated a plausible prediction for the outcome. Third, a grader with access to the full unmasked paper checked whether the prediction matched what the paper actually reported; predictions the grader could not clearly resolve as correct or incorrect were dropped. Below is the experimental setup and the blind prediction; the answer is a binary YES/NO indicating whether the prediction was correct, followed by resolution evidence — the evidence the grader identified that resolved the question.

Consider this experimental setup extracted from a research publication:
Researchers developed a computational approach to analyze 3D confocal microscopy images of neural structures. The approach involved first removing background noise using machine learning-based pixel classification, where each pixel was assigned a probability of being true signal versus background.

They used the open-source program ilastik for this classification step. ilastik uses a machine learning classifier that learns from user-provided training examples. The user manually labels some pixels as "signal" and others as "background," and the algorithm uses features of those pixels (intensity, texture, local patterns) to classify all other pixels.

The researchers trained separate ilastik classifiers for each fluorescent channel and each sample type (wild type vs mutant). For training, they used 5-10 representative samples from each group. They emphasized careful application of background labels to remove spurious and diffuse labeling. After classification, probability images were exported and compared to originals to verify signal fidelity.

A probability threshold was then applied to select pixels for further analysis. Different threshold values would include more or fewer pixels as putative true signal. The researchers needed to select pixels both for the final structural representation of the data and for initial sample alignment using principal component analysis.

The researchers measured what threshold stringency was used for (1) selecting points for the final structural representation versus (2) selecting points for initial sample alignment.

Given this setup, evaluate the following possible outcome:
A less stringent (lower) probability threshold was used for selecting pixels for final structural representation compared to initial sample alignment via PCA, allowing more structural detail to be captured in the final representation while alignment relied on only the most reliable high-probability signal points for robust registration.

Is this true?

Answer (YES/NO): NO